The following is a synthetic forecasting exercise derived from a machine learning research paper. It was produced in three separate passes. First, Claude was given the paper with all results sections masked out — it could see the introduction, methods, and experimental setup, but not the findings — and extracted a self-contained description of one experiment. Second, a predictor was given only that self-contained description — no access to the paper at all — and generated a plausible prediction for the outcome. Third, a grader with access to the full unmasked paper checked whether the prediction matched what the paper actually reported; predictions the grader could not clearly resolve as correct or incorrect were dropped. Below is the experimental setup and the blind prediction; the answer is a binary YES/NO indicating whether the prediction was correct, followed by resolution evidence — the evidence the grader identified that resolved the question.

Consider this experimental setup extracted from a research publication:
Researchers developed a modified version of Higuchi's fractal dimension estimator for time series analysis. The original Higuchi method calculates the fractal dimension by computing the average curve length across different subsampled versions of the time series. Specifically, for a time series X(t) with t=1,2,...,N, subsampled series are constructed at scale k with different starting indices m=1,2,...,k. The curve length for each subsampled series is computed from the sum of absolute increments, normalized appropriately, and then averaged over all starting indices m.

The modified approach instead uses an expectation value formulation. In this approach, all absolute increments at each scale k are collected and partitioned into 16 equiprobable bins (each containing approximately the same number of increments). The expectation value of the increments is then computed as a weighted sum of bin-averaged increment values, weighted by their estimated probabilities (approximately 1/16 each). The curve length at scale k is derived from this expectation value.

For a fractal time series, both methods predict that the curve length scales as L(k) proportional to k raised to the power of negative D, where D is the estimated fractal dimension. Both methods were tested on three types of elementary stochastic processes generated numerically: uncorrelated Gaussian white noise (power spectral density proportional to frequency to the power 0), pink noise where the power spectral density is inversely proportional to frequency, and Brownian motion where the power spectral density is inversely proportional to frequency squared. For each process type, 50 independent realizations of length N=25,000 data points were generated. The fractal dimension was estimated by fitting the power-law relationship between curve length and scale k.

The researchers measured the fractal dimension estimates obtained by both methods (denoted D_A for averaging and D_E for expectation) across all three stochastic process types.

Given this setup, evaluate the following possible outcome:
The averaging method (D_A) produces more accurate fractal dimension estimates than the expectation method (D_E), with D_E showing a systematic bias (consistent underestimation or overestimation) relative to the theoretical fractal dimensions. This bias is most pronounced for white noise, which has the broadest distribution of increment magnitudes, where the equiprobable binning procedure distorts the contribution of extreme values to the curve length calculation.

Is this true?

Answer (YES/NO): NO